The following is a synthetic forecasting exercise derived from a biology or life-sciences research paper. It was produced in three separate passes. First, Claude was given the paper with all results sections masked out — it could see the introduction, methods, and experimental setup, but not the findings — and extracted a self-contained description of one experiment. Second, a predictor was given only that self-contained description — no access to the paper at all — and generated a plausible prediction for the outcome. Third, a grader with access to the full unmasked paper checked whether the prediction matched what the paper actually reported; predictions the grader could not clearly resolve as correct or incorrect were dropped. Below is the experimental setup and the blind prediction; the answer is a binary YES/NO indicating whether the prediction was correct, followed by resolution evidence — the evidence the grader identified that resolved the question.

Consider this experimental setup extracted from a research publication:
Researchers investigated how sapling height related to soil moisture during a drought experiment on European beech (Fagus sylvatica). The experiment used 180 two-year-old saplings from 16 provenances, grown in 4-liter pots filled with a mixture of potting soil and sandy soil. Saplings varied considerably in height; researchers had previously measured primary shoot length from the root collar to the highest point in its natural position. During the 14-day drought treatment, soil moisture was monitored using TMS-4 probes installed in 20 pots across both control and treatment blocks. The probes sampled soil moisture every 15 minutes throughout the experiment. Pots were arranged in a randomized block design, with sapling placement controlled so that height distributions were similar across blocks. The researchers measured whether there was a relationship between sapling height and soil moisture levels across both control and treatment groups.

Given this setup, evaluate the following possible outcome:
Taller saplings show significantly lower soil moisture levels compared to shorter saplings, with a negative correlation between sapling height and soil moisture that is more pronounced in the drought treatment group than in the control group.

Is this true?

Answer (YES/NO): NO